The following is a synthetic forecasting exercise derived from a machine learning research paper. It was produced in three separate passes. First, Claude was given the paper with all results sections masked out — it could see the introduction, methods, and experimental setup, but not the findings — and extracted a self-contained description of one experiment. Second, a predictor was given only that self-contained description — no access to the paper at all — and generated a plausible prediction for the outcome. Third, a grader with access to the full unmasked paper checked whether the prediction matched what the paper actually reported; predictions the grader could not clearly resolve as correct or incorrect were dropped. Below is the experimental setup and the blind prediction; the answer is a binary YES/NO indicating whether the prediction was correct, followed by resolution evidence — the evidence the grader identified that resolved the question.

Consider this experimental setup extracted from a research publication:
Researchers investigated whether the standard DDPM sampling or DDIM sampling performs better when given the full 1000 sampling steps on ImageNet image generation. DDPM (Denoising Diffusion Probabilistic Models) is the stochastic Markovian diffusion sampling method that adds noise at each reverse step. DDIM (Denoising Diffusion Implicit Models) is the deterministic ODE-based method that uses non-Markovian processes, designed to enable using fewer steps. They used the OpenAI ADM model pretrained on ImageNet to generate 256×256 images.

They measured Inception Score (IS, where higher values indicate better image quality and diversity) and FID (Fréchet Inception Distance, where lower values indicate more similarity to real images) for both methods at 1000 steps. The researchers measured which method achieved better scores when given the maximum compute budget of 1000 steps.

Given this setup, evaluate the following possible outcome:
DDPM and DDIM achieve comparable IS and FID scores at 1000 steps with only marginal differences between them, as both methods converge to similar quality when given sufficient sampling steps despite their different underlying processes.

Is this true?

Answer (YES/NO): NO